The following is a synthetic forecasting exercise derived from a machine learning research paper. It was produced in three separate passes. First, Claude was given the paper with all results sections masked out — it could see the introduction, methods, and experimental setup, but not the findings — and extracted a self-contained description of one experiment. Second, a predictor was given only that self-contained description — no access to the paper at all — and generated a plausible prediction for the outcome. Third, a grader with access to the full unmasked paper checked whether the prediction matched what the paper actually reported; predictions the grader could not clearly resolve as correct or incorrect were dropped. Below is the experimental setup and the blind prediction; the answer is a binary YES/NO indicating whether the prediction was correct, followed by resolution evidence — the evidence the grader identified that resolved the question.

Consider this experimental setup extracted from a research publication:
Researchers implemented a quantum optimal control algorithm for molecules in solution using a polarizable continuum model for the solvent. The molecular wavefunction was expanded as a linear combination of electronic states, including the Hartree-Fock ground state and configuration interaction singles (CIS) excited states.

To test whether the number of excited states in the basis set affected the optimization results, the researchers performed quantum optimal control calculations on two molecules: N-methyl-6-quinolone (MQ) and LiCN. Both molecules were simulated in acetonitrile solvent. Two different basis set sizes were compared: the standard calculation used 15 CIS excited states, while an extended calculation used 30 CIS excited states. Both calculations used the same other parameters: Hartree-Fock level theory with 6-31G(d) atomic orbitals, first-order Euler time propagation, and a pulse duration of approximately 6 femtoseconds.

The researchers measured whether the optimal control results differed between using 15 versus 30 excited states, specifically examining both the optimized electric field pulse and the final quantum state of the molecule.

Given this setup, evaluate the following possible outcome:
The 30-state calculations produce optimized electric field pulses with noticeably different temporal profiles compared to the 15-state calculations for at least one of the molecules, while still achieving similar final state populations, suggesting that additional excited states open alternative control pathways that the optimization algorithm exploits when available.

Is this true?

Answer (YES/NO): NO